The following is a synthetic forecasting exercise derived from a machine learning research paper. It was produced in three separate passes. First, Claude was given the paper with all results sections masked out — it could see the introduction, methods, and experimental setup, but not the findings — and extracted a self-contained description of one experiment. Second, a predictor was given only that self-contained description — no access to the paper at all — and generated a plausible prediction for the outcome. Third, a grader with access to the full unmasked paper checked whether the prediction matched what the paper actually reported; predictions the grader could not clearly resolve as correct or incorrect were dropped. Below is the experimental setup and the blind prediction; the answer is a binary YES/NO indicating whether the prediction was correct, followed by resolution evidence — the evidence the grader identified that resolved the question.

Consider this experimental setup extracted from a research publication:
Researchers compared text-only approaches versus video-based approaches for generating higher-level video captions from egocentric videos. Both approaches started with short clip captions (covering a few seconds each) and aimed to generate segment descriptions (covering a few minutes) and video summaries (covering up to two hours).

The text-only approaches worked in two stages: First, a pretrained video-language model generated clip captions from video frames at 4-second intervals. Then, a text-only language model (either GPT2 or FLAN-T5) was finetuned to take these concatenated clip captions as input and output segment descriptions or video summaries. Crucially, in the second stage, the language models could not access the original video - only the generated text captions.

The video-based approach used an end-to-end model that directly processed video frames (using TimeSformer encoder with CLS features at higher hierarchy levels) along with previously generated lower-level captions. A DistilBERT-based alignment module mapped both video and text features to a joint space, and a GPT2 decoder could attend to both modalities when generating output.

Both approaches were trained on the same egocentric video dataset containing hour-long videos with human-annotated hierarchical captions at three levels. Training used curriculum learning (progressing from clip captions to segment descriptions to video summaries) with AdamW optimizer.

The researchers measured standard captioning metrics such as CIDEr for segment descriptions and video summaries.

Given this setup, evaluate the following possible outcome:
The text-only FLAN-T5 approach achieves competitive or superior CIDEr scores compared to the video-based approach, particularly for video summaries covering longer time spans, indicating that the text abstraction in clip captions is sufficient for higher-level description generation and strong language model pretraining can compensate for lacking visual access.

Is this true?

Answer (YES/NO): NO